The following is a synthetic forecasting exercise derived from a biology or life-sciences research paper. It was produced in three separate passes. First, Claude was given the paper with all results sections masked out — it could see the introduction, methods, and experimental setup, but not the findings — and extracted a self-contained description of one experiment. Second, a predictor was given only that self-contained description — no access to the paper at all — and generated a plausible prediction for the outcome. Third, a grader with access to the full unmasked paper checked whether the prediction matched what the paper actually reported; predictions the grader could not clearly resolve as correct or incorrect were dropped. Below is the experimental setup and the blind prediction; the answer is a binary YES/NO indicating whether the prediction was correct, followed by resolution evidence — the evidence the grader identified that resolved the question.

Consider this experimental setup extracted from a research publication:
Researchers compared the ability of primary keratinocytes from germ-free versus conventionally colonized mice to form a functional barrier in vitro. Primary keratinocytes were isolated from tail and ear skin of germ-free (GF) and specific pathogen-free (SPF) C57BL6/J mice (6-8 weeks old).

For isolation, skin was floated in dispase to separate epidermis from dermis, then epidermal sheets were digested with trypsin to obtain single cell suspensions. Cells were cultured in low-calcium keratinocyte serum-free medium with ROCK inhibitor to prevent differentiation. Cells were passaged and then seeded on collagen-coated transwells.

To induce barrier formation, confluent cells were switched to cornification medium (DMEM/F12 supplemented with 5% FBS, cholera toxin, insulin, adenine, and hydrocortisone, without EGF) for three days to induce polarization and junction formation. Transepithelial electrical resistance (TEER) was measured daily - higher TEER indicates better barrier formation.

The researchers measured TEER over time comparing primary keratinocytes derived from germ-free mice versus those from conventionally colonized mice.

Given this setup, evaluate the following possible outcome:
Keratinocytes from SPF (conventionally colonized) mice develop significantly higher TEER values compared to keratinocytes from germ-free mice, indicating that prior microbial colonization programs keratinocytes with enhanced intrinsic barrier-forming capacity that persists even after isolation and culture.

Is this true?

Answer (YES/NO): YES